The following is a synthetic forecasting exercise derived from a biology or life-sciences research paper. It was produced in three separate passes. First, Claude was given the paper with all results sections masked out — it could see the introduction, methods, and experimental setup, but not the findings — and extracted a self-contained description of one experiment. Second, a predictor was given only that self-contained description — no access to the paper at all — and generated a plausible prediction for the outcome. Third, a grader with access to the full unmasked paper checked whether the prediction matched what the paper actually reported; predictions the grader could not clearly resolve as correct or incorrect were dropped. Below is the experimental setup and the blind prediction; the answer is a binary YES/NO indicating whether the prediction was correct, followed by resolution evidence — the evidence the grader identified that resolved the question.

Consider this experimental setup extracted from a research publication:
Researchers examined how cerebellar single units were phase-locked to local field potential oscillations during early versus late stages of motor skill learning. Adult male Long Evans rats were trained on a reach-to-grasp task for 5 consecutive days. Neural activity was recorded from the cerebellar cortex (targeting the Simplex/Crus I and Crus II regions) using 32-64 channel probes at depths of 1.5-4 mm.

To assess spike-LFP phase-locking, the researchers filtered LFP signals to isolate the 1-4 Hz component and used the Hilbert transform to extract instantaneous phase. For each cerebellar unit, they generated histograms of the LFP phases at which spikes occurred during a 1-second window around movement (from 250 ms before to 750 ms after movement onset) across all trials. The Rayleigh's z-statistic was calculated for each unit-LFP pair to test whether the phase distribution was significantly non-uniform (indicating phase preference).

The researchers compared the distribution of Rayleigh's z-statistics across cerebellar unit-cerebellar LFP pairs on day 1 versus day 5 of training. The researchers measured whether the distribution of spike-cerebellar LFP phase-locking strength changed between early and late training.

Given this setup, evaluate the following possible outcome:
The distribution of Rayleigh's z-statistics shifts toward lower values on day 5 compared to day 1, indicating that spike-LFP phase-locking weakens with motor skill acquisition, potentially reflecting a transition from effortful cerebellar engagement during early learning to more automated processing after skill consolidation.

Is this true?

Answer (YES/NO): NO